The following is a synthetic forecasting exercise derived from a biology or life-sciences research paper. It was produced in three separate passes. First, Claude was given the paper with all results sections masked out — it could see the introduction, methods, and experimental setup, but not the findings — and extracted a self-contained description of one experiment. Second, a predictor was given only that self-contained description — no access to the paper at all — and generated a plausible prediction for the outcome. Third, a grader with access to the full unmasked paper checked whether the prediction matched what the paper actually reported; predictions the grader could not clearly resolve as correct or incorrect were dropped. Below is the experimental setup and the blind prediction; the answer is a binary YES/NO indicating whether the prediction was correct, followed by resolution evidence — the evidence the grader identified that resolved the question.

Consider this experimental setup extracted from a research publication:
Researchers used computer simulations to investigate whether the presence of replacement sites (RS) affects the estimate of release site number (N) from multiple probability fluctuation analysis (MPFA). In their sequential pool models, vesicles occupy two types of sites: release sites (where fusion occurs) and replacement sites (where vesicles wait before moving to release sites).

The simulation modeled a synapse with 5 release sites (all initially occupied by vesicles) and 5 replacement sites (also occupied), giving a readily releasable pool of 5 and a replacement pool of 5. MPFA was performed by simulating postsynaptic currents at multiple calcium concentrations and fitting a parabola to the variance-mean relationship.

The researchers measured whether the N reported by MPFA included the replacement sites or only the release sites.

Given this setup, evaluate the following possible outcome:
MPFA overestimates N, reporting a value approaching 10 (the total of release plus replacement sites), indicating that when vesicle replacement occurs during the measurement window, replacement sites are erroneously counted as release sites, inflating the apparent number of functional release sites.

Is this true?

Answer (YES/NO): NO